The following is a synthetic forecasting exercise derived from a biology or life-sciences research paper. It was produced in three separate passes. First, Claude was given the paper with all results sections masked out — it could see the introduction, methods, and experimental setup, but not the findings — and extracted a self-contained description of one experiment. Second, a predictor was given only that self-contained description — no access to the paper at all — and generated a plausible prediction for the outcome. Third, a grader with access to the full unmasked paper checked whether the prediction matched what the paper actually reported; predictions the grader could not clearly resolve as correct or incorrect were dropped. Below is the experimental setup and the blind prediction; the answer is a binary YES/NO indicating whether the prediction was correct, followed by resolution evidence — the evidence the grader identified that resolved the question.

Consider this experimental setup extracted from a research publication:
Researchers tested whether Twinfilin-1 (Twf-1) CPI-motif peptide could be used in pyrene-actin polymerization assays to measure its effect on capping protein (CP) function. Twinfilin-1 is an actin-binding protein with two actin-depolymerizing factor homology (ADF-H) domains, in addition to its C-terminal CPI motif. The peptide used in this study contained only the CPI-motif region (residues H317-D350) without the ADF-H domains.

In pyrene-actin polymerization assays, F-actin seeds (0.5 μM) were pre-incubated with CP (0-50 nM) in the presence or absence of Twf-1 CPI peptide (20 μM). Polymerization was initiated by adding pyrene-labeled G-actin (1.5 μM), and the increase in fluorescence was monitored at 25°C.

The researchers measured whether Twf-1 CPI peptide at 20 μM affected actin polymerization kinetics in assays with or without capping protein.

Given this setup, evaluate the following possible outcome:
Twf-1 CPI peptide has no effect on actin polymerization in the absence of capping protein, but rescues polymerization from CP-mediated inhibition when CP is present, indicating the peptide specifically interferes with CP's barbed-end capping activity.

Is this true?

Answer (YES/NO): NO